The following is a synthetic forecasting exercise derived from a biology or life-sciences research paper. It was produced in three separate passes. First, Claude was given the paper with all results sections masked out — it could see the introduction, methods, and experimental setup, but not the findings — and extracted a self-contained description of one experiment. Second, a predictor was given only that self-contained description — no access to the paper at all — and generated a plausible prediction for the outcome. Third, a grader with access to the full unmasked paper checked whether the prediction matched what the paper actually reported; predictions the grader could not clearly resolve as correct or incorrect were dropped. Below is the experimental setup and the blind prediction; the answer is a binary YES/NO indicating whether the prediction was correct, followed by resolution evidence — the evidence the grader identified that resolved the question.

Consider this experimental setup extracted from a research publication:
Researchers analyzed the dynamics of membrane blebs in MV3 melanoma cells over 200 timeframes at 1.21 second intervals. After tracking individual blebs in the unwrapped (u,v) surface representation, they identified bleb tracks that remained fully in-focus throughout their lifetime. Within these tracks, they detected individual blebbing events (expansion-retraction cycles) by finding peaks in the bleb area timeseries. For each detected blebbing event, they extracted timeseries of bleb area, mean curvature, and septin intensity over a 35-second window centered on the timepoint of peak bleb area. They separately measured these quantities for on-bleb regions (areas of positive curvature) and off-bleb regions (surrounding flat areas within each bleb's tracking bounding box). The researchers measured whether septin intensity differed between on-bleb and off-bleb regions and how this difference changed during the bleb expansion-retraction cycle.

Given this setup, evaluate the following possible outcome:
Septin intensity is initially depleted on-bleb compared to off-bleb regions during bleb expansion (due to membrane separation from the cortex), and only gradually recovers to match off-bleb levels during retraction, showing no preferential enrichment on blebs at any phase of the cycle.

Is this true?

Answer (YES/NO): NO